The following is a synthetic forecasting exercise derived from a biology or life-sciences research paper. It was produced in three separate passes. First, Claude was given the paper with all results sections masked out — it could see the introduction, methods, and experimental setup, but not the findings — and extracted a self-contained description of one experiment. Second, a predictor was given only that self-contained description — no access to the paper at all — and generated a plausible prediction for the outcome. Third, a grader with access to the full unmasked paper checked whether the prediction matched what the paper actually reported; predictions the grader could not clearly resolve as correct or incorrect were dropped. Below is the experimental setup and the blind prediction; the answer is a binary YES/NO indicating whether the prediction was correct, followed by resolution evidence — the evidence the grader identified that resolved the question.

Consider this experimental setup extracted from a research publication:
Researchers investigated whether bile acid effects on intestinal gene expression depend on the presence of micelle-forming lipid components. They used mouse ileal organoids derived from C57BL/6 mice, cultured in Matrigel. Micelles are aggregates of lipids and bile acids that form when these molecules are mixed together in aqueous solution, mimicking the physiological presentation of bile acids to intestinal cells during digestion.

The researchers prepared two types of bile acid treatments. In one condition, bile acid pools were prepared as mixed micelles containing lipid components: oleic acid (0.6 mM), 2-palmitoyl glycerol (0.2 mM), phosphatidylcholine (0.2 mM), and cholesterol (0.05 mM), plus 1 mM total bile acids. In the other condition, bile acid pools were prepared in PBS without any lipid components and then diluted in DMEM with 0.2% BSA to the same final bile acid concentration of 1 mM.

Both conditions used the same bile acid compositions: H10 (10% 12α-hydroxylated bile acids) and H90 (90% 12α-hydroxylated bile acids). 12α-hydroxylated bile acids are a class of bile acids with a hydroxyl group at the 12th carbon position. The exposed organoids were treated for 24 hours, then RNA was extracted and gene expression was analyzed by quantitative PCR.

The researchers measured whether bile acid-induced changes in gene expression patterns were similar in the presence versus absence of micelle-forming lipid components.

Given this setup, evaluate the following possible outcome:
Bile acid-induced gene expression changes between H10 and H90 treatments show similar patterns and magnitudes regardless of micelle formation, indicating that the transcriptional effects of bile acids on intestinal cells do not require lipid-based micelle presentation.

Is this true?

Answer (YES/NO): YES